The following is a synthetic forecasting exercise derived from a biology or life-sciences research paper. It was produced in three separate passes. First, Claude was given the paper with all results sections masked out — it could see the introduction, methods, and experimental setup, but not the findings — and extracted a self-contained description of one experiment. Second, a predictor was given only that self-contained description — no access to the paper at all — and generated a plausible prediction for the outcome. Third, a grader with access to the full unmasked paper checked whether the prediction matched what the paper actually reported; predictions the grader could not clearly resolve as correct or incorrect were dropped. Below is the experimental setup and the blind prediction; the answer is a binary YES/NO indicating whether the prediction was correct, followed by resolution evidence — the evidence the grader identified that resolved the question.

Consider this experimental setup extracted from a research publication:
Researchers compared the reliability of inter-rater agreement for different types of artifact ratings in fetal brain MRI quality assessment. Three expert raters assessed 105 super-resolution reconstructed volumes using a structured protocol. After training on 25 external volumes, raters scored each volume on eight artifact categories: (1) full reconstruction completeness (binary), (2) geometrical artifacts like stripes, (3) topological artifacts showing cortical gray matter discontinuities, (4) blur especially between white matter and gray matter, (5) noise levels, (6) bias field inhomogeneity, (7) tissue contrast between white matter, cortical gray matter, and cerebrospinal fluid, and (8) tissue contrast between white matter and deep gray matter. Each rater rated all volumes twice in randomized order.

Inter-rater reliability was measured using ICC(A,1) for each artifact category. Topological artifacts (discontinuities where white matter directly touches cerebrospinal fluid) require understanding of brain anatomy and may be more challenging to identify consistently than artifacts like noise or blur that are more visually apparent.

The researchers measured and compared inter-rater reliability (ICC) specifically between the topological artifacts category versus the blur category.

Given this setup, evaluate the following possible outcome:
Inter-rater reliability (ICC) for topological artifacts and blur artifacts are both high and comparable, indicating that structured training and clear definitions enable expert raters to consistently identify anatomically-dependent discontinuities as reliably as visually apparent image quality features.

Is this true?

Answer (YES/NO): NO